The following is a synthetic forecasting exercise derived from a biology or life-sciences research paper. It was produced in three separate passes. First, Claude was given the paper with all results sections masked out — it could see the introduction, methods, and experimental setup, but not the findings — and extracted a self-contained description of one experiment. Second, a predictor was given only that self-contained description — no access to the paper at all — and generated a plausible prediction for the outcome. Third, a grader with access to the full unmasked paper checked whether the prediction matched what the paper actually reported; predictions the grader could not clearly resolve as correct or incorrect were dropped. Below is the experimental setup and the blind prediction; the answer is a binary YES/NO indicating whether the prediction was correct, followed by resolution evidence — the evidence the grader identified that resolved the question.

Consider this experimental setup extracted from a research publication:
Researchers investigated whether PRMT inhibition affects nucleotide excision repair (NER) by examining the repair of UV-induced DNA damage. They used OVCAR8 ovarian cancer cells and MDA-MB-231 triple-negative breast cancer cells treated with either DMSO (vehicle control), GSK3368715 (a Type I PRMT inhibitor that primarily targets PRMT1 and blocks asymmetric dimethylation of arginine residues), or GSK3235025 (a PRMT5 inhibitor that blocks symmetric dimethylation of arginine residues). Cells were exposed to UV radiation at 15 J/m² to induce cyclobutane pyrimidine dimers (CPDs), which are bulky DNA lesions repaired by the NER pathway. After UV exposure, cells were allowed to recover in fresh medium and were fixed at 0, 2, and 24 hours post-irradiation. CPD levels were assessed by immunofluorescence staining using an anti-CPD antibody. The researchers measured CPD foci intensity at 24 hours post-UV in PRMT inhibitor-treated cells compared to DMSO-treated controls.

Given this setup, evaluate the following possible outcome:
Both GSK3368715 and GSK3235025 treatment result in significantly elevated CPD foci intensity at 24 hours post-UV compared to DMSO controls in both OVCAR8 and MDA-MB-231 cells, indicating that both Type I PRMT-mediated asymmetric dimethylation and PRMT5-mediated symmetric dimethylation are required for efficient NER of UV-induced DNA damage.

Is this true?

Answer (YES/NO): YES